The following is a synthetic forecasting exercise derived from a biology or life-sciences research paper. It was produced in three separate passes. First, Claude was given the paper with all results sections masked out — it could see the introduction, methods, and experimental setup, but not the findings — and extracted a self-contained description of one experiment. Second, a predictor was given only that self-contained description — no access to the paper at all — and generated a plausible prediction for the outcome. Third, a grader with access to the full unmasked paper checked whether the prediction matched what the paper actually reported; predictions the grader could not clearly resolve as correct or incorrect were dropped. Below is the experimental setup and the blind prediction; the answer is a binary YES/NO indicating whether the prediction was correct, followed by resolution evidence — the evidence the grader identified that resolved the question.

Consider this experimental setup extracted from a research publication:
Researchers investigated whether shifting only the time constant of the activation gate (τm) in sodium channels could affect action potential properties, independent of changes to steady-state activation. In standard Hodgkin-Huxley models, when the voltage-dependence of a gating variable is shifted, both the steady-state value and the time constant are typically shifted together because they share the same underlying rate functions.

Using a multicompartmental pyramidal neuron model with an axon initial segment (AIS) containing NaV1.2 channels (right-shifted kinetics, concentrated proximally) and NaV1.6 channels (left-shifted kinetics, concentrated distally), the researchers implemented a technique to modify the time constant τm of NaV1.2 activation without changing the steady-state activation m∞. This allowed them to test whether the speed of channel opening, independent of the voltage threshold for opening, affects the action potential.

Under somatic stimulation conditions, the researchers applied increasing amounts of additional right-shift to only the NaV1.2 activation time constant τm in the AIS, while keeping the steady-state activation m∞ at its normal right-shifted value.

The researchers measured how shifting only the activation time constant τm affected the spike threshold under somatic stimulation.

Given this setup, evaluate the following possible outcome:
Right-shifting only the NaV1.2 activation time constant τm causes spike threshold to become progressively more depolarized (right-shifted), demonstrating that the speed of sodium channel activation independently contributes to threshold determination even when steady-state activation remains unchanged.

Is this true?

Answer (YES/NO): NO